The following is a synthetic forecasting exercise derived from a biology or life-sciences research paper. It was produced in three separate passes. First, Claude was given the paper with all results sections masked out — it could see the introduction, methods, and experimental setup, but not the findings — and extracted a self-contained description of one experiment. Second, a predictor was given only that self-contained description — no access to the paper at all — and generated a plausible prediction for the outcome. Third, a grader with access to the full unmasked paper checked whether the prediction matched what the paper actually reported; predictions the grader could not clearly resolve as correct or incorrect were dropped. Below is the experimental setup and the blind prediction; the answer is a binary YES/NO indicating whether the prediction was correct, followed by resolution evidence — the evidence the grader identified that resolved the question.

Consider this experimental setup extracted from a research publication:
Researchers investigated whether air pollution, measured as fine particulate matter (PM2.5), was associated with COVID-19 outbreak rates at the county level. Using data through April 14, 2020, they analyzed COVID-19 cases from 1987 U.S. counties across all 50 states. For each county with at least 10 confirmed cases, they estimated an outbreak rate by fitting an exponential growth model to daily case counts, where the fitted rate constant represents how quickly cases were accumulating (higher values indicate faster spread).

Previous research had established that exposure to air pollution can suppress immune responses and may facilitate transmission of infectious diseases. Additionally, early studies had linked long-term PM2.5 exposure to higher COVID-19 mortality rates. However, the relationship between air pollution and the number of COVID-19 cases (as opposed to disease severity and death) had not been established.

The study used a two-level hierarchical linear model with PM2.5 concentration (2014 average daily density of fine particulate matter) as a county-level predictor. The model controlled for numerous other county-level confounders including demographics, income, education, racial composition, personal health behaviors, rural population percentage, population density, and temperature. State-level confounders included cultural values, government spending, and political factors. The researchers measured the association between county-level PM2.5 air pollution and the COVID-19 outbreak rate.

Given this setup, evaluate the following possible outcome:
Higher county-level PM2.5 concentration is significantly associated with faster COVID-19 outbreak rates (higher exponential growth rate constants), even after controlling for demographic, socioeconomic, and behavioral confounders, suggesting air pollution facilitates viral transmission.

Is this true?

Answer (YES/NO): YES